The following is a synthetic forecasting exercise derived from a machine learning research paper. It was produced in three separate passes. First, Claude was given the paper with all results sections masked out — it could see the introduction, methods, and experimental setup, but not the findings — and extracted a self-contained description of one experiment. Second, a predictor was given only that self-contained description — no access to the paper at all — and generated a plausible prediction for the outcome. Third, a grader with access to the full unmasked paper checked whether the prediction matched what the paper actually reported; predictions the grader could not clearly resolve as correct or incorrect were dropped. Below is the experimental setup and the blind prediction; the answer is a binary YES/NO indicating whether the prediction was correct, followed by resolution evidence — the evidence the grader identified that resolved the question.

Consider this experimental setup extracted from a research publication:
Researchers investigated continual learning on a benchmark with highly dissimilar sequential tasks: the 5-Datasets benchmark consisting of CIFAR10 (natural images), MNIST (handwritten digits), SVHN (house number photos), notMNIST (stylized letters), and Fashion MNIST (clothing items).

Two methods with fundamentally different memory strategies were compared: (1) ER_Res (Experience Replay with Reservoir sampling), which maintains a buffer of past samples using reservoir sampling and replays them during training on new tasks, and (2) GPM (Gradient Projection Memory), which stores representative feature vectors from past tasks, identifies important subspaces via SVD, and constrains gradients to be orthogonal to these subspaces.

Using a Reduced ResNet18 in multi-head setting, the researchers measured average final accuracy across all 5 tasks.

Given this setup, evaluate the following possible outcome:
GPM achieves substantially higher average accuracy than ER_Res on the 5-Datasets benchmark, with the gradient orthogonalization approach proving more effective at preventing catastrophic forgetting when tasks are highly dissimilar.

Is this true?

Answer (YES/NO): YES